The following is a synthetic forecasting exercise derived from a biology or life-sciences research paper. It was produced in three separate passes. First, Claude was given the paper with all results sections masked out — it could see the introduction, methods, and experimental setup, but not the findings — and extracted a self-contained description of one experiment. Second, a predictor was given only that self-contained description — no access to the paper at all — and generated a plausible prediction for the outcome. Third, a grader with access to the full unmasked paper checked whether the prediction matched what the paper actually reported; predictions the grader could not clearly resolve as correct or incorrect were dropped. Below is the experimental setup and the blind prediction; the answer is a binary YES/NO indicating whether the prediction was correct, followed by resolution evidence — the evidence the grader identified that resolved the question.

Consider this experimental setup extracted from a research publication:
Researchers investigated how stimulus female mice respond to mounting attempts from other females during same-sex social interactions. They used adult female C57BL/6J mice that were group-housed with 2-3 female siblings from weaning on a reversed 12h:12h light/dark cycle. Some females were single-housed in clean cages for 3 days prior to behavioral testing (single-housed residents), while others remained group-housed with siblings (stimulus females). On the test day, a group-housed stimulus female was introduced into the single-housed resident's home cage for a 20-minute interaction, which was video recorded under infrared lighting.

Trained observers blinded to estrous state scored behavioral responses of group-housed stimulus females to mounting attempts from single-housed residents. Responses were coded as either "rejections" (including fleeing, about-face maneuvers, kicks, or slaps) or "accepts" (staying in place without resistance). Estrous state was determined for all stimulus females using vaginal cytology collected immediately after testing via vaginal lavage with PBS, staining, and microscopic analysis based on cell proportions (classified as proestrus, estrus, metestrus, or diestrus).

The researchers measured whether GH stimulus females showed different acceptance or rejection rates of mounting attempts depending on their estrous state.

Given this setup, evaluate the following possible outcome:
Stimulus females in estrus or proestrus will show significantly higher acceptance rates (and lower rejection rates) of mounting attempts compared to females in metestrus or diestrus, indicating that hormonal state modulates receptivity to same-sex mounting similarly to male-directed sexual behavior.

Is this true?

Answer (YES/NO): NO